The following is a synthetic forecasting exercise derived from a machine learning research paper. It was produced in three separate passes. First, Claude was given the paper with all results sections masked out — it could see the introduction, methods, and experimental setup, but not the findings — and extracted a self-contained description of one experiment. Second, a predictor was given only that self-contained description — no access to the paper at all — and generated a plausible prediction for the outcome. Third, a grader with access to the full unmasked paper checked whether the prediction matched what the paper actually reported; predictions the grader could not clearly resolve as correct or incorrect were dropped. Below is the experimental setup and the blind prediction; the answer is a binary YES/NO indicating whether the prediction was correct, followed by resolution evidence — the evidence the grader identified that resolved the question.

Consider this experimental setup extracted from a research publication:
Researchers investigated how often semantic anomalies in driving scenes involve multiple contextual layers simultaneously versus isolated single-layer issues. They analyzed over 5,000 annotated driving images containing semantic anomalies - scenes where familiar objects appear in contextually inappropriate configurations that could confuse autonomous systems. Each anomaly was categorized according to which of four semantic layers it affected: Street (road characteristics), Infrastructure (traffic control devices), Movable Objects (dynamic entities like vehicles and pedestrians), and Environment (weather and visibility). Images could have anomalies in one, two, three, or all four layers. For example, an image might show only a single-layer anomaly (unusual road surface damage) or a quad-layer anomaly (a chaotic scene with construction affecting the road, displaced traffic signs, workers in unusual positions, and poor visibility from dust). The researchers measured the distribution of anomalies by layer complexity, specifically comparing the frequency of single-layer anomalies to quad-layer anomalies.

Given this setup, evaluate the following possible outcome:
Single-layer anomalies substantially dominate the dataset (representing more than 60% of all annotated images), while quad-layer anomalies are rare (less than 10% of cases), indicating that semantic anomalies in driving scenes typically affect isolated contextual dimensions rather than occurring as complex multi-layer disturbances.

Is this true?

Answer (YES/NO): NO